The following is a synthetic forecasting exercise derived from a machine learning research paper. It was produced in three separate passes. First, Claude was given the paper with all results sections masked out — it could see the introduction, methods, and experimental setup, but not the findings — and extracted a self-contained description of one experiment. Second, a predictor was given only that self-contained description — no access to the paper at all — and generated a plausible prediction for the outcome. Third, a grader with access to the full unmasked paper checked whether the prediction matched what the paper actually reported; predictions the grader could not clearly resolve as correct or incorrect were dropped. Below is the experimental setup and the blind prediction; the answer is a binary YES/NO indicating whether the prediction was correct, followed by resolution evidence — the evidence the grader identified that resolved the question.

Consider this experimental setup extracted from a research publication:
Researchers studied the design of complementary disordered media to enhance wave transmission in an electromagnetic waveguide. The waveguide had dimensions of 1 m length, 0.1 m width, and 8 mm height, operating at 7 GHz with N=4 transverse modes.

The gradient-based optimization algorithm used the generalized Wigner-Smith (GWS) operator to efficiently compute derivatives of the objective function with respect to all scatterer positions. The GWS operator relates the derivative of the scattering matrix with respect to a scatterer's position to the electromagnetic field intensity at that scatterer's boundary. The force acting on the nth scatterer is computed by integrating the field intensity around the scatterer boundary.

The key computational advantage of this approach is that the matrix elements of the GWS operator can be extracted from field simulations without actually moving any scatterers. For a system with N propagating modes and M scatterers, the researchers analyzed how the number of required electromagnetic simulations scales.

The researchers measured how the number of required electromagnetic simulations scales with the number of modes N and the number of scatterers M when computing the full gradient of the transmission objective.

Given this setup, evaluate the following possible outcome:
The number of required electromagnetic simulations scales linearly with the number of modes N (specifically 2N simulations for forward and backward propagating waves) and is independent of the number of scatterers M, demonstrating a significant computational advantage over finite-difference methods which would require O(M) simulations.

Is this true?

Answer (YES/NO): YES